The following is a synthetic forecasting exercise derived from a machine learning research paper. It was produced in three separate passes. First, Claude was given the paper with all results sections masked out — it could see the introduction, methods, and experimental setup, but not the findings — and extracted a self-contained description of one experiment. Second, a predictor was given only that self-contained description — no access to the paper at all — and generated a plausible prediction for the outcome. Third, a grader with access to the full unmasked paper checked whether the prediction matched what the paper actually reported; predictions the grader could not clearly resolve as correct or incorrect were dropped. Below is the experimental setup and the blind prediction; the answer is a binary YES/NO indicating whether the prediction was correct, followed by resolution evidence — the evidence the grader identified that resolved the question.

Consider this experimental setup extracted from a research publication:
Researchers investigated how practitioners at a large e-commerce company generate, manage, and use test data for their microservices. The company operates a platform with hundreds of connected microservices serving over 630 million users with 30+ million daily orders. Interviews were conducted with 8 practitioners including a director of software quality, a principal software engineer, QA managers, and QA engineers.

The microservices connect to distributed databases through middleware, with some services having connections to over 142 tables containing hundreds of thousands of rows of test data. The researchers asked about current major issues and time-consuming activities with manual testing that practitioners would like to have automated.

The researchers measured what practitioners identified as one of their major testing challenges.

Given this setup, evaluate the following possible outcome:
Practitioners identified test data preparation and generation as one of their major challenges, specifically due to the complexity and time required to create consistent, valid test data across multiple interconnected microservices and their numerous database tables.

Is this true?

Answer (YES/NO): YES